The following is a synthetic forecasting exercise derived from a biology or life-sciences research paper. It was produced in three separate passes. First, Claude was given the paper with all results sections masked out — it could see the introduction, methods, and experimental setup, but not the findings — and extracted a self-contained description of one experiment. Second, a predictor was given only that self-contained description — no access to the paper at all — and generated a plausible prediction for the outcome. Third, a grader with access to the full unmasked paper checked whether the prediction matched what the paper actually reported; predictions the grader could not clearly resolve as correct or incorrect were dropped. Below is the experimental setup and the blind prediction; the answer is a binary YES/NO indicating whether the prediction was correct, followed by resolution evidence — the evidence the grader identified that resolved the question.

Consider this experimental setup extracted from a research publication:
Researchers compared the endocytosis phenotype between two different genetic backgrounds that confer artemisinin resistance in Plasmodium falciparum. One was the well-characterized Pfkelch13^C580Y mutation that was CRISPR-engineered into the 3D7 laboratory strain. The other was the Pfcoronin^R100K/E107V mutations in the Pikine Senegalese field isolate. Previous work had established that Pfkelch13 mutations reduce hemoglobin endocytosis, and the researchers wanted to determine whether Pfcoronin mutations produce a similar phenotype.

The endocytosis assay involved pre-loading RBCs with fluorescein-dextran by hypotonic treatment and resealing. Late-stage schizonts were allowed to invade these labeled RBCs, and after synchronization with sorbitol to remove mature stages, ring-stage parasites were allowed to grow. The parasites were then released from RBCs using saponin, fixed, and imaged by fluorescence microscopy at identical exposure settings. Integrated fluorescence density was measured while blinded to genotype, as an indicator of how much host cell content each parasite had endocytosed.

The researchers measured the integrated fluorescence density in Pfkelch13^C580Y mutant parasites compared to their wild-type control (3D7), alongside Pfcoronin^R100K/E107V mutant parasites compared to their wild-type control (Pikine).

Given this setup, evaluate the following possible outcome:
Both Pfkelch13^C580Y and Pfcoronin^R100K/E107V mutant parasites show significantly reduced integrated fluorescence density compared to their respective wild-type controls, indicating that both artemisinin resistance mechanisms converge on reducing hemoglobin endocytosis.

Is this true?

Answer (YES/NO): YES